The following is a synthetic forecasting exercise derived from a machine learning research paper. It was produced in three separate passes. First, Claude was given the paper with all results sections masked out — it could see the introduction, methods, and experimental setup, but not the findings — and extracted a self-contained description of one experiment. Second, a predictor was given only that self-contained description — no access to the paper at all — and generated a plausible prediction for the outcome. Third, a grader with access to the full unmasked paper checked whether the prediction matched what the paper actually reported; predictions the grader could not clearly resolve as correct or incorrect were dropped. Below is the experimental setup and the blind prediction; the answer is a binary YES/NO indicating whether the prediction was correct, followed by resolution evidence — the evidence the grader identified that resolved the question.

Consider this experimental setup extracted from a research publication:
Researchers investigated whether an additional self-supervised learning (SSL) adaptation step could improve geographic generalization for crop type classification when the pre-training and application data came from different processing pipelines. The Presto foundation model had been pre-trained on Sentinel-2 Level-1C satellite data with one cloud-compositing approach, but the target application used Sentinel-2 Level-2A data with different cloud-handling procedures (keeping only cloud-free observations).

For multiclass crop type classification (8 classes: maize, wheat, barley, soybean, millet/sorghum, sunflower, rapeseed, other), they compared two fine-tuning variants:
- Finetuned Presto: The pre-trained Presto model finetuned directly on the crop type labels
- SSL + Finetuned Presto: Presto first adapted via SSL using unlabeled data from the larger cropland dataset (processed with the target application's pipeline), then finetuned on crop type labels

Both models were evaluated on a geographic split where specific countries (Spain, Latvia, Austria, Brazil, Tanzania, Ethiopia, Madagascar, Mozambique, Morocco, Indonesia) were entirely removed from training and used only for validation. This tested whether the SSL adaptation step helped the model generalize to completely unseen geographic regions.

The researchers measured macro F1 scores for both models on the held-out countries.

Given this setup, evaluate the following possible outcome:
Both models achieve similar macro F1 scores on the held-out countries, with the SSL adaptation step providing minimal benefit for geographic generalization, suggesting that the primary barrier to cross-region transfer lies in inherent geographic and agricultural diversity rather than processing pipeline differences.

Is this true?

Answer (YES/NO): YES